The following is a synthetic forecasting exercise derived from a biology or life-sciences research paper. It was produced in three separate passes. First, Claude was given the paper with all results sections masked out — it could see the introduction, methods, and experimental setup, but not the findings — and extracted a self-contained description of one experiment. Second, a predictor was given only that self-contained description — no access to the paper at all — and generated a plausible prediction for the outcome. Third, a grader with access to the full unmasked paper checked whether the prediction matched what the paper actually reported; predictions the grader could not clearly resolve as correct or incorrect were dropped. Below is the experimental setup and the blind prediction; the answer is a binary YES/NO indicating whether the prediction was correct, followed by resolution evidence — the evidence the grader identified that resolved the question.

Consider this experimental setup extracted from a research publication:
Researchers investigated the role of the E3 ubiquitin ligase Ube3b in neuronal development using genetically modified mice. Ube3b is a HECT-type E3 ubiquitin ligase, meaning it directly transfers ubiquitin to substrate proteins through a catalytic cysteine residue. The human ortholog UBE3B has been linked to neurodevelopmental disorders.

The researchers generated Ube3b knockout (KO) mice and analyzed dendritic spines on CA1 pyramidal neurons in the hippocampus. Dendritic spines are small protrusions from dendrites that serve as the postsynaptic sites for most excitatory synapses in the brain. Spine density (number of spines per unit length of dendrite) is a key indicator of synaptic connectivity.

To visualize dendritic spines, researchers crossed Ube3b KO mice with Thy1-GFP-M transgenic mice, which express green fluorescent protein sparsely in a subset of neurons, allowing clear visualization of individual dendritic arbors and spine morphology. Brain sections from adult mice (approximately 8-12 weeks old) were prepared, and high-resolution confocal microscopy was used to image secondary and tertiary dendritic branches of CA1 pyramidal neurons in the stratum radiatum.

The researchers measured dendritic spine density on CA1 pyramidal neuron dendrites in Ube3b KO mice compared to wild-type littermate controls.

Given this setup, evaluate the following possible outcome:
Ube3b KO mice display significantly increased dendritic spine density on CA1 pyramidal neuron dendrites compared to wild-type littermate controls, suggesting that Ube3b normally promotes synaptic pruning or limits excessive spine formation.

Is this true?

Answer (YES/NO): YES